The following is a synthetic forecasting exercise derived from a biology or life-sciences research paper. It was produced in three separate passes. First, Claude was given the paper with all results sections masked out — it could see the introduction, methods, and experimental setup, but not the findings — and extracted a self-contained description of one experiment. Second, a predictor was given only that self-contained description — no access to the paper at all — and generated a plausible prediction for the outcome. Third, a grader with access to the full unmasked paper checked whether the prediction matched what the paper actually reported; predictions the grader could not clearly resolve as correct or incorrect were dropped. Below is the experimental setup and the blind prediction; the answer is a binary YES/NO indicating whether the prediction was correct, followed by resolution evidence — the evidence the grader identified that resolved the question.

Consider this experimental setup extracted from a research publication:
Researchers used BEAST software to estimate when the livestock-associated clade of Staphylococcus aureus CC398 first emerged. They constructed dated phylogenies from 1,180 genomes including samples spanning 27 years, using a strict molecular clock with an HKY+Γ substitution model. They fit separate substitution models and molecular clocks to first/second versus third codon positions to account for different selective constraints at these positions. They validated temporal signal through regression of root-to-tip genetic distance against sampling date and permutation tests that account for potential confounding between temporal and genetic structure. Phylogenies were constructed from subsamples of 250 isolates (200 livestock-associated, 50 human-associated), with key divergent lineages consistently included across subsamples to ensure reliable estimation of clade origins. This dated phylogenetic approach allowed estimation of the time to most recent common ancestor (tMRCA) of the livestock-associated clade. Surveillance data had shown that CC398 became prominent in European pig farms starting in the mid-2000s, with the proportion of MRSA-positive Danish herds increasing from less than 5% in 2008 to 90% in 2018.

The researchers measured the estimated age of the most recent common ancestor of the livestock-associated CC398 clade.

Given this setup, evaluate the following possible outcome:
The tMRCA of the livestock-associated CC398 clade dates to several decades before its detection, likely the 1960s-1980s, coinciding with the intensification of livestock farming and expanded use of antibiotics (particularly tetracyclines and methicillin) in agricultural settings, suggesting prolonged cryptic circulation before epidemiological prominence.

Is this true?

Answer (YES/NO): YES